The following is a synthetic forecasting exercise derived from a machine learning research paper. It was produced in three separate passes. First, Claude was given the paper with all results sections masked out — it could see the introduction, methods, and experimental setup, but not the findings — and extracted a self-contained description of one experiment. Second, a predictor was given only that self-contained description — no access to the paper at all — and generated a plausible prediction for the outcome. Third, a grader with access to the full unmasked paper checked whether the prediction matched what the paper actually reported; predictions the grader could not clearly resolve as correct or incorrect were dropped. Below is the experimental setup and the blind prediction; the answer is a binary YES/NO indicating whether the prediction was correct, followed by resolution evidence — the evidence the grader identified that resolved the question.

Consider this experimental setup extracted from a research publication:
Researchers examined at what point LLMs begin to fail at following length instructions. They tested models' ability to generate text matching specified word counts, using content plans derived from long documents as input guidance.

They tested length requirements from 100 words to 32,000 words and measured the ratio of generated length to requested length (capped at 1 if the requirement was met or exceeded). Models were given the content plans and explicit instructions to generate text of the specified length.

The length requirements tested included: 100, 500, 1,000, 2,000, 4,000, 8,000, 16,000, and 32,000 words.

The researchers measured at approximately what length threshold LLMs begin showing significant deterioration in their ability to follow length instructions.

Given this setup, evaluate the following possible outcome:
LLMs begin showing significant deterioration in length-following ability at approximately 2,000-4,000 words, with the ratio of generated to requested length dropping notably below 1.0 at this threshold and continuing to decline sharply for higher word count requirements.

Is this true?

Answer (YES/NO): NO